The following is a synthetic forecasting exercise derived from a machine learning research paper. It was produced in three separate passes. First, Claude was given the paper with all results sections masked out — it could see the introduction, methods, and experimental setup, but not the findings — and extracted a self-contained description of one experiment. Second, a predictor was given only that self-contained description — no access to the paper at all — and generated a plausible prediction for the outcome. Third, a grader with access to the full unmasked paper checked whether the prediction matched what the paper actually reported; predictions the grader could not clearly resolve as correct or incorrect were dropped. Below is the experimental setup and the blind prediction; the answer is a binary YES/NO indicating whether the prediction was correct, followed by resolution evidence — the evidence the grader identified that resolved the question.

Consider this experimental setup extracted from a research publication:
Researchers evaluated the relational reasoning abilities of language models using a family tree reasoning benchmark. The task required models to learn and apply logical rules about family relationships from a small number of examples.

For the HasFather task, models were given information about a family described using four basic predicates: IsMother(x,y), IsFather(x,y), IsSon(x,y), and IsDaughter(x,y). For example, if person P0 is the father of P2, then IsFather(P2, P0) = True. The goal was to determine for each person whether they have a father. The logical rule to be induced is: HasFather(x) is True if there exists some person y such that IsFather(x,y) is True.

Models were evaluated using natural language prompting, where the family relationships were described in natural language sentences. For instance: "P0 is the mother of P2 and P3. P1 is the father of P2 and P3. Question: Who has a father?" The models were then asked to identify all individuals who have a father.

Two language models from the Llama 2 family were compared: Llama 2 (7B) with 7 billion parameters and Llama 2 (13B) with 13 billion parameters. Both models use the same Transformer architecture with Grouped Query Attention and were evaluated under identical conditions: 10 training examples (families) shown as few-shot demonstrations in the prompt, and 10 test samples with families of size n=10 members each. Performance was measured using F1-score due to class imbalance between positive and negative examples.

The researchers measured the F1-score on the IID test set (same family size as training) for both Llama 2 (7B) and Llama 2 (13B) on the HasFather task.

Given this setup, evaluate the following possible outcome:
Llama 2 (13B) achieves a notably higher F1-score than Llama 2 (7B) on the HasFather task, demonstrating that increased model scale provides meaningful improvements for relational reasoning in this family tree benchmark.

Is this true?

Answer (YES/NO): NO